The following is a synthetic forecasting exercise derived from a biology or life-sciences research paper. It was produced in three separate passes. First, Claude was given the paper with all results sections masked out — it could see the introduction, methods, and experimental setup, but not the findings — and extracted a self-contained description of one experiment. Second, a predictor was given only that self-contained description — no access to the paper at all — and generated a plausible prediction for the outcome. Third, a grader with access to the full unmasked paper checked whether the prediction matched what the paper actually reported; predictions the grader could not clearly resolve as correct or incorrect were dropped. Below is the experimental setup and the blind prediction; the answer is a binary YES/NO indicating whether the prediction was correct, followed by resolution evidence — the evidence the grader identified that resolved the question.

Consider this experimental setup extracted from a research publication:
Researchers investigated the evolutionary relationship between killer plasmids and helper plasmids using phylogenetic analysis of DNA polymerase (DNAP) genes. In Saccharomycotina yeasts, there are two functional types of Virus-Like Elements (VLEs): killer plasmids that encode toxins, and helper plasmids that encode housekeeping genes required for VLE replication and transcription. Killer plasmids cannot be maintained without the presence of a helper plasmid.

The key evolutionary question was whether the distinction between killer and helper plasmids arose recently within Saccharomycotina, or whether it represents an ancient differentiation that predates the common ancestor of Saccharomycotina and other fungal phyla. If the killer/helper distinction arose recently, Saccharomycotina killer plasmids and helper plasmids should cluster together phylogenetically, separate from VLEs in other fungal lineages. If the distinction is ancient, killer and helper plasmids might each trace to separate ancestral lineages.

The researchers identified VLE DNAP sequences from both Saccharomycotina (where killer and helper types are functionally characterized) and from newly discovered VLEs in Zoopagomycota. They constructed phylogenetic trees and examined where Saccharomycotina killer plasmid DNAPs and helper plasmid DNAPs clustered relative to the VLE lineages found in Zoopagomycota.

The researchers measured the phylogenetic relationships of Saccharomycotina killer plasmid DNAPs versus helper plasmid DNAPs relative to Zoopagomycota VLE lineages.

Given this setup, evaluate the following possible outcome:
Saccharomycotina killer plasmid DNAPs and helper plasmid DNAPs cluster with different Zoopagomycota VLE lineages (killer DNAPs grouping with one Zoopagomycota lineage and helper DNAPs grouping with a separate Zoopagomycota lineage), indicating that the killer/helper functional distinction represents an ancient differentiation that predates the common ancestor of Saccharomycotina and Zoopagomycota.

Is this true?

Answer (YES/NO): YES